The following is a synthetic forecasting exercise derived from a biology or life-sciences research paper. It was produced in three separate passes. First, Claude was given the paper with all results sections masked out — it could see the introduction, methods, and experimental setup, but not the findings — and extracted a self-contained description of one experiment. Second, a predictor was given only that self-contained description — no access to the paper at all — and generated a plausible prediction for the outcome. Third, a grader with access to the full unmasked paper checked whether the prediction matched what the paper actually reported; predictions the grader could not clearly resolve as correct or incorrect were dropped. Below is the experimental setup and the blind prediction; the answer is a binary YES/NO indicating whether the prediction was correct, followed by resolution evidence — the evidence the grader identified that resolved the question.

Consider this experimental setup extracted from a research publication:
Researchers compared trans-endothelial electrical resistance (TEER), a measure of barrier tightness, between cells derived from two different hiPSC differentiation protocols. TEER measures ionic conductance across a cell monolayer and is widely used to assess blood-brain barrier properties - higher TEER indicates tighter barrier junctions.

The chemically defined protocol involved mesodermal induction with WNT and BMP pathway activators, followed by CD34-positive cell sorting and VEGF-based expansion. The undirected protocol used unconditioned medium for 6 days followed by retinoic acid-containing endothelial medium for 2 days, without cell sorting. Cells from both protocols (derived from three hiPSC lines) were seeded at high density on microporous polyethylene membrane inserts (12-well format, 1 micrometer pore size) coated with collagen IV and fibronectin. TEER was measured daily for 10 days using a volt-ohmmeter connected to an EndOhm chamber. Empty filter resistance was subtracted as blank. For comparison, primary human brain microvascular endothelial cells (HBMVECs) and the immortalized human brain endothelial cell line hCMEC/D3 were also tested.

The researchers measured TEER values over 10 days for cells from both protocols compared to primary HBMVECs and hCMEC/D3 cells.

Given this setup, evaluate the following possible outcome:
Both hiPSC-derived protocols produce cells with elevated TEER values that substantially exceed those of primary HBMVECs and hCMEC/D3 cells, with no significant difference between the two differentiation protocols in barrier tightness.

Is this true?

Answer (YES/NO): NO